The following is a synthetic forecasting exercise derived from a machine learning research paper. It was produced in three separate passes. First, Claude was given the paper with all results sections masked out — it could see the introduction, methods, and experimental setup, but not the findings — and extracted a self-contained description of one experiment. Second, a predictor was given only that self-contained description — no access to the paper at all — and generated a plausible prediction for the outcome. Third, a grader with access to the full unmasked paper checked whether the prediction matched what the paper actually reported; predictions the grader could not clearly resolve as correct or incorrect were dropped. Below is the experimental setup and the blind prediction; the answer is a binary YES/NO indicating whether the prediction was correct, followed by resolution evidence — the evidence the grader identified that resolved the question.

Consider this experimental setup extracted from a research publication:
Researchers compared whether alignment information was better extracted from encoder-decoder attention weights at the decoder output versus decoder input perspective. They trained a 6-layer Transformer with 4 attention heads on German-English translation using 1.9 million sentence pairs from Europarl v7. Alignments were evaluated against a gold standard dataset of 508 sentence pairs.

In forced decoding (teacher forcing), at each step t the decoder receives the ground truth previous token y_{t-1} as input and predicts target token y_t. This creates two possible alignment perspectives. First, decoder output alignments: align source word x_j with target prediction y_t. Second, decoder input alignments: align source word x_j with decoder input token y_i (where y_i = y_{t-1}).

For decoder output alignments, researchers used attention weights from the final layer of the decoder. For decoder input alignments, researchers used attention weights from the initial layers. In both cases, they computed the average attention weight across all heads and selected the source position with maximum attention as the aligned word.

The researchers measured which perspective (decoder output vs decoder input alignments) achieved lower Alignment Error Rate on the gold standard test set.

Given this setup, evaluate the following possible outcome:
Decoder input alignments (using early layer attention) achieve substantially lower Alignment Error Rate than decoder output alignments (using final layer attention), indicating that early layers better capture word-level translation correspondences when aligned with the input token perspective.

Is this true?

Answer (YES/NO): YES